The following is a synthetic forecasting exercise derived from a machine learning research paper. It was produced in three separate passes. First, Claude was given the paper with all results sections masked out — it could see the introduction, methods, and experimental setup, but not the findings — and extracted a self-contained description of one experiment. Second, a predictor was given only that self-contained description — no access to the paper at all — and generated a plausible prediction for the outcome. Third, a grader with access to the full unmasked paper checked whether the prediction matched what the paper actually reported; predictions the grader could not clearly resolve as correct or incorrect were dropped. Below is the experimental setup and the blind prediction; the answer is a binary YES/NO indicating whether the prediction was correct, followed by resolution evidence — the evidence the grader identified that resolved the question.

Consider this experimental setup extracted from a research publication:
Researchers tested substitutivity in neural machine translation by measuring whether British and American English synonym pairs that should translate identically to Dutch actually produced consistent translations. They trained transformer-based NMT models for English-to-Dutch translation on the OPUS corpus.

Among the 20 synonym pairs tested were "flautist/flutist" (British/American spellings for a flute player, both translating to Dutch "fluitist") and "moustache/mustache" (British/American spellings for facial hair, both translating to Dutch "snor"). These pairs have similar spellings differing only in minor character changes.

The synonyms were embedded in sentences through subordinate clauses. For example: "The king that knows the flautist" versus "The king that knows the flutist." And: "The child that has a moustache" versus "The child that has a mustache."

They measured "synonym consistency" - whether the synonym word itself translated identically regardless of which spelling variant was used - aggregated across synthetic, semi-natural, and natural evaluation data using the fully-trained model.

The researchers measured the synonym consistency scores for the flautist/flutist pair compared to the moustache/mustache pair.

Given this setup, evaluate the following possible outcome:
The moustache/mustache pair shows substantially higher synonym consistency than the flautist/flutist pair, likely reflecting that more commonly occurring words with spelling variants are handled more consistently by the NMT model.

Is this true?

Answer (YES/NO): YES